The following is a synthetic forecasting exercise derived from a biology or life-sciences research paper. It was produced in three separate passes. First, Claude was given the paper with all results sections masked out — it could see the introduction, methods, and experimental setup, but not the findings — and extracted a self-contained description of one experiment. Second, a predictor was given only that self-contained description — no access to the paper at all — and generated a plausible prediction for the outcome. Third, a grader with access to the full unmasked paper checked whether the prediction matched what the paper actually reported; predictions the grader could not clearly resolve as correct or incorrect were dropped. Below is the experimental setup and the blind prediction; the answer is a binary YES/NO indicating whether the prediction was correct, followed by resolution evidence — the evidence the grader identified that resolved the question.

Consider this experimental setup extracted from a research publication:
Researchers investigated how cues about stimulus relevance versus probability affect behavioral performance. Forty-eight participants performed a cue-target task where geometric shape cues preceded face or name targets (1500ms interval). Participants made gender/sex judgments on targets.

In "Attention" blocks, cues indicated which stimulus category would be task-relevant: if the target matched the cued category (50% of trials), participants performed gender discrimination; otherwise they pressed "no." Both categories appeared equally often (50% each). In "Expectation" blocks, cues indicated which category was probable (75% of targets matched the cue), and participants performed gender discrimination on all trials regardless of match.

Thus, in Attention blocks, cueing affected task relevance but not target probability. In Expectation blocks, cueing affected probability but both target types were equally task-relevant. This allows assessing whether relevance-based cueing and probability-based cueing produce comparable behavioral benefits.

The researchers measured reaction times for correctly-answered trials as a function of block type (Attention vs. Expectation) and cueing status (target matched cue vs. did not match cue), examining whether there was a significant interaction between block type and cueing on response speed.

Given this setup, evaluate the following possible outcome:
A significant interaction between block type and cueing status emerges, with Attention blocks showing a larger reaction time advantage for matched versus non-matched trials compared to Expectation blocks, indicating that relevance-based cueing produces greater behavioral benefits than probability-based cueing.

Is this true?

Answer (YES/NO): NO